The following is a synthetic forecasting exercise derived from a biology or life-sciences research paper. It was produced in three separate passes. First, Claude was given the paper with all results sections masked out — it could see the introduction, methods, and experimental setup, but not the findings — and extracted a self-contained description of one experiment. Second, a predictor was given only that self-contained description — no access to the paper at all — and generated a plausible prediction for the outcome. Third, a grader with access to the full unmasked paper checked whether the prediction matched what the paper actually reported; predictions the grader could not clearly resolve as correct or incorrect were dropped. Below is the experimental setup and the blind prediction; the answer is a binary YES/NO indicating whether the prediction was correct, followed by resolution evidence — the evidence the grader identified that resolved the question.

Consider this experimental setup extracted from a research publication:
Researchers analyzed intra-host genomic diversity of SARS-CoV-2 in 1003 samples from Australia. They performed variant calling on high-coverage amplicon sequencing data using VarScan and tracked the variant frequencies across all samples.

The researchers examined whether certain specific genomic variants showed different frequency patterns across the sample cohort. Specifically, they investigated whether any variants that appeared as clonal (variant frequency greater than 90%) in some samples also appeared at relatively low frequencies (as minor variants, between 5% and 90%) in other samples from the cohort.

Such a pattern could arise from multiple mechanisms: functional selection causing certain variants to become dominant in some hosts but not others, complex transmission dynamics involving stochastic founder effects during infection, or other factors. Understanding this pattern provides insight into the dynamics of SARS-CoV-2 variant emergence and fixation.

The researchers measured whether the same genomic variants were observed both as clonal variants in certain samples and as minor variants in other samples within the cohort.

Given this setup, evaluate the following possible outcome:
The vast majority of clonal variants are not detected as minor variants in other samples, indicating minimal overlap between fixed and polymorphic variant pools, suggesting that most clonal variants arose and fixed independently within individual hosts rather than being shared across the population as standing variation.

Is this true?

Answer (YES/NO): NO